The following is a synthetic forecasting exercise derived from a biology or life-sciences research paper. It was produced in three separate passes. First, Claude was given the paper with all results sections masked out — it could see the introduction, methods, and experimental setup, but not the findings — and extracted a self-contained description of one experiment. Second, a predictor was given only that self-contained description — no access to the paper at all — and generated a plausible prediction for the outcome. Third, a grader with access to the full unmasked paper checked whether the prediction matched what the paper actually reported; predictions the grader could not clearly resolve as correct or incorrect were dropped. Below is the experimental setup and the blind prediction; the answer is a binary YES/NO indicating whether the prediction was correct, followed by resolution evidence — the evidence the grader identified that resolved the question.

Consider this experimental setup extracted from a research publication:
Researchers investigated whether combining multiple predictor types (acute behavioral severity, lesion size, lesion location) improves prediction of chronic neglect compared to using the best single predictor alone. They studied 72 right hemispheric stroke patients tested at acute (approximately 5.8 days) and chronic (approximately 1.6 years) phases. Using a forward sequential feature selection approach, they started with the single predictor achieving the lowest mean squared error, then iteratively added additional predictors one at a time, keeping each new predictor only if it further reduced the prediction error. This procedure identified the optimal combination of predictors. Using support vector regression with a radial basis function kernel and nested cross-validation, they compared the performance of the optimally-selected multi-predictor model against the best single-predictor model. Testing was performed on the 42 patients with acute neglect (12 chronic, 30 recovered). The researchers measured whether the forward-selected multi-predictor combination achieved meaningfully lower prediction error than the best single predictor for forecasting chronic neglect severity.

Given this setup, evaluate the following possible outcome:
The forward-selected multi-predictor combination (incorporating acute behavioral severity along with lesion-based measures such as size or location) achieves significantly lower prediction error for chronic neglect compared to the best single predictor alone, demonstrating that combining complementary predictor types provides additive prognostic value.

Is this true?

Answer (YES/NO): NO